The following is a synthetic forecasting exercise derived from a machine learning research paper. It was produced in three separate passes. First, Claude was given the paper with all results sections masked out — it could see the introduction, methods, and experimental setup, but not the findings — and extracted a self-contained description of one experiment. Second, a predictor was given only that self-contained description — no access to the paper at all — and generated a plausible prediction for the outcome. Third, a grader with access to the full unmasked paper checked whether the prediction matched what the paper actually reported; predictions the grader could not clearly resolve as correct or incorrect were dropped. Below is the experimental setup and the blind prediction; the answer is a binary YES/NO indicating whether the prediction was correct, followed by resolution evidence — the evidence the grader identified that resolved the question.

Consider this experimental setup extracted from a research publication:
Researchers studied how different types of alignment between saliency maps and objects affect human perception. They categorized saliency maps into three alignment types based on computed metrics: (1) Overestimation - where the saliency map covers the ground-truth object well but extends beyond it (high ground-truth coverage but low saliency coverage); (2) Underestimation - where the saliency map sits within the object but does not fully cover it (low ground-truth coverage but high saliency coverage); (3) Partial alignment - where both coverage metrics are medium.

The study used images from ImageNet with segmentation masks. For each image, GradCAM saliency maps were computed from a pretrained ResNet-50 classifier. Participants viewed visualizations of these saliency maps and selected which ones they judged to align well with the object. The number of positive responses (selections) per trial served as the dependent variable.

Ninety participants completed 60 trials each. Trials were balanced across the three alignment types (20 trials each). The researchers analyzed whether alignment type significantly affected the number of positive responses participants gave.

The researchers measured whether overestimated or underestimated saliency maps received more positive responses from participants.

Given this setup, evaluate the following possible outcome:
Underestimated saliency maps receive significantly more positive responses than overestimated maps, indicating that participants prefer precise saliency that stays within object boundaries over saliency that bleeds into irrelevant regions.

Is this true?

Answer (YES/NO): NO